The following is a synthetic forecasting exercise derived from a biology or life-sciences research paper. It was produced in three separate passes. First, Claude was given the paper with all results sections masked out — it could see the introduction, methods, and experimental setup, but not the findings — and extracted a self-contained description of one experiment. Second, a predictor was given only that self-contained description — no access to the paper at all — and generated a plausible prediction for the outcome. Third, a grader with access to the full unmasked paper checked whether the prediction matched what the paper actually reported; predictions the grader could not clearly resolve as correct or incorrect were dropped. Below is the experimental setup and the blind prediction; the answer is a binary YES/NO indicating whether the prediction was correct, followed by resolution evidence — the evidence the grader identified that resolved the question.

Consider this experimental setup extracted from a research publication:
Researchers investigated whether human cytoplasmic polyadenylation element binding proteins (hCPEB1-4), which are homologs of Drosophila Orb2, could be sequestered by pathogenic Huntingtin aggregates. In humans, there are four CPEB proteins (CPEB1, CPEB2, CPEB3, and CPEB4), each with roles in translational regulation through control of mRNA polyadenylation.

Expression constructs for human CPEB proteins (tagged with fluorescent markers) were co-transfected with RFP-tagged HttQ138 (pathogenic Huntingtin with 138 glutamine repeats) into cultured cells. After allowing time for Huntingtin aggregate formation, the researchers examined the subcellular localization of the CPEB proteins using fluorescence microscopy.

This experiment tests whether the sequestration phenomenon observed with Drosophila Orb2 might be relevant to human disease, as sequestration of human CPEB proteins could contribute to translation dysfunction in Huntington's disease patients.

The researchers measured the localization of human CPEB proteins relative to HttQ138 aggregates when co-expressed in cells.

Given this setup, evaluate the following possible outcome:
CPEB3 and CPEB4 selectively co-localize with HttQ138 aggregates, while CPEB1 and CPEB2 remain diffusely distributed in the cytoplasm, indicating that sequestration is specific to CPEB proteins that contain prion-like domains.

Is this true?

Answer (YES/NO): NO